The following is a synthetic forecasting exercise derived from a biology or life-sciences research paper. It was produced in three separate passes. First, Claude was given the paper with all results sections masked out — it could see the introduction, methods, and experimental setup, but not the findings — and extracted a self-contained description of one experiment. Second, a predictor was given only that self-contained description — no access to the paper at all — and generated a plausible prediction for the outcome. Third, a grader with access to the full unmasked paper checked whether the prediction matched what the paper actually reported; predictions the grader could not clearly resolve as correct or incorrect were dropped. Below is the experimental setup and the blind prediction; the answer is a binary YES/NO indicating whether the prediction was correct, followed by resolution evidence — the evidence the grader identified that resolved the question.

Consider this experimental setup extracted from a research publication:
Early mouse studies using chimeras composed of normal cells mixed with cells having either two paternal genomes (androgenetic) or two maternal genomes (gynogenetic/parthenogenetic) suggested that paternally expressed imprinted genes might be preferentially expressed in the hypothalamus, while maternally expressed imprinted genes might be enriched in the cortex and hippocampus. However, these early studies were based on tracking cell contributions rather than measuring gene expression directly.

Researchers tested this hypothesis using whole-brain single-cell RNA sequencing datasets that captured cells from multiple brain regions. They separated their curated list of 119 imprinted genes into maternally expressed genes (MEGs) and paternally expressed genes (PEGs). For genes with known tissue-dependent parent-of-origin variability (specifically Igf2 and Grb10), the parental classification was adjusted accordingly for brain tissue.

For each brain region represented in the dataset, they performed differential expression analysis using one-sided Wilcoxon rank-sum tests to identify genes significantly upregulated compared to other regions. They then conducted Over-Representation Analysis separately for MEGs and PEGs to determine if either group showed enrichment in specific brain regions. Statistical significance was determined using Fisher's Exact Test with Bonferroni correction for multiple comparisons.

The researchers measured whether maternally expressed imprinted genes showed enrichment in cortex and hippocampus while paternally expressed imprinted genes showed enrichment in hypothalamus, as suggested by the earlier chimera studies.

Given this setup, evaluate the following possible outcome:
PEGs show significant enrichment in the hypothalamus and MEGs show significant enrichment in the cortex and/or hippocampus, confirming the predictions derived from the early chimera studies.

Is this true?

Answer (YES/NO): NO